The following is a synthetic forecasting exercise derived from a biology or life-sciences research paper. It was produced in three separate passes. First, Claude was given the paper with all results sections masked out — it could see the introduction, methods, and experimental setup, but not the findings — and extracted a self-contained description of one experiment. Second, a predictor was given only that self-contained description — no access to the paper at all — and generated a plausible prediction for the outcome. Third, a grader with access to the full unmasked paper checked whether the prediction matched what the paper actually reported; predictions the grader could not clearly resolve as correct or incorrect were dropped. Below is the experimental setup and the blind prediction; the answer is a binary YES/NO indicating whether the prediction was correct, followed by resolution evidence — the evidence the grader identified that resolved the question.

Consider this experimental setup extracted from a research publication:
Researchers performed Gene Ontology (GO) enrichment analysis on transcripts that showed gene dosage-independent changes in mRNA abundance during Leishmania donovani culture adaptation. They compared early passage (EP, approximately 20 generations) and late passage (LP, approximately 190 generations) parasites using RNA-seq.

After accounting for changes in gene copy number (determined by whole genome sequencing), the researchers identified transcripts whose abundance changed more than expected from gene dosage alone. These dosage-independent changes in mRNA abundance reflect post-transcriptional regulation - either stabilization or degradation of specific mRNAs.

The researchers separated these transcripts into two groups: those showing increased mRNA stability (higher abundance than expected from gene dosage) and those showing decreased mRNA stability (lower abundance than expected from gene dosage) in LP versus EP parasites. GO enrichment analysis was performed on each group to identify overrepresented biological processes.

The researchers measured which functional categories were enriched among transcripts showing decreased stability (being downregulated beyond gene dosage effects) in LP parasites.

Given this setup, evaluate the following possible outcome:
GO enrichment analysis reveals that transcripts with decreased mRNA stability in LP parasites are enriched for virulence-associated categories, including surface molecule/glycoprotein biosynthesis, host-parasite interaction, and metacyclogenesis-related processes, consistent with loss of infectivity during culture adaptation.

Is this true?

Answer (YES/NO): NO